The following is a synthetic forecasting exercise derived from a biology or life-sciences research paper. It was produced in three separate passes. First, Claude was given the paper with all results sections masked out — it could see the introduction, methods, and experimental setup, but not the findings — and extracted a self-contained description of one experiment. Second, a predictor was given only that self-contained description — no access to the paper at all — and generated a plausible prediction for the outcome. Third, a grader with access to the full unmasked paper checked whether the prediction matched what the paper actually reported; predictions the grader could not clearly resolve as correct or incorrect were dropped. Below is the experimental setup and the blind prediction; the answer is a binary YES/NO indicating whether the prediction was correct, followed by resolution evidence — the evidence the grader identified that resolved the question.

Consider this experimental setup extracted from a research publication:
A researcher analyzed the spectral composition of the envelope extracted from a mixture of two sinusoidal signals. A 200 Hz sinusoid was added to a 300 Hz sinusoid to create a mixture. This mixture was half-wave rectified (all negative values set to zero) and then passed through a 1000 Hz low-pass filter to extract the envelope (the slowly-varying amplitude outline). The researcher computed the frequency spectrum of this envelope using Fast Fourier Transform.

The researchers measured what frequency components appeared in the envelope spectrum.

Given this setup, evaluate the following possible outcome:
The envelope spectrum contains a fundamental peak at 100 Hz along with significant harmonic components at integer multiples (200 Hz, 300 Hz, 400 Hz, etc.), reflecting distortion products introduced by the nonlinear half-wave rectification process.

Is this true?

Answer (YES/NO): YES